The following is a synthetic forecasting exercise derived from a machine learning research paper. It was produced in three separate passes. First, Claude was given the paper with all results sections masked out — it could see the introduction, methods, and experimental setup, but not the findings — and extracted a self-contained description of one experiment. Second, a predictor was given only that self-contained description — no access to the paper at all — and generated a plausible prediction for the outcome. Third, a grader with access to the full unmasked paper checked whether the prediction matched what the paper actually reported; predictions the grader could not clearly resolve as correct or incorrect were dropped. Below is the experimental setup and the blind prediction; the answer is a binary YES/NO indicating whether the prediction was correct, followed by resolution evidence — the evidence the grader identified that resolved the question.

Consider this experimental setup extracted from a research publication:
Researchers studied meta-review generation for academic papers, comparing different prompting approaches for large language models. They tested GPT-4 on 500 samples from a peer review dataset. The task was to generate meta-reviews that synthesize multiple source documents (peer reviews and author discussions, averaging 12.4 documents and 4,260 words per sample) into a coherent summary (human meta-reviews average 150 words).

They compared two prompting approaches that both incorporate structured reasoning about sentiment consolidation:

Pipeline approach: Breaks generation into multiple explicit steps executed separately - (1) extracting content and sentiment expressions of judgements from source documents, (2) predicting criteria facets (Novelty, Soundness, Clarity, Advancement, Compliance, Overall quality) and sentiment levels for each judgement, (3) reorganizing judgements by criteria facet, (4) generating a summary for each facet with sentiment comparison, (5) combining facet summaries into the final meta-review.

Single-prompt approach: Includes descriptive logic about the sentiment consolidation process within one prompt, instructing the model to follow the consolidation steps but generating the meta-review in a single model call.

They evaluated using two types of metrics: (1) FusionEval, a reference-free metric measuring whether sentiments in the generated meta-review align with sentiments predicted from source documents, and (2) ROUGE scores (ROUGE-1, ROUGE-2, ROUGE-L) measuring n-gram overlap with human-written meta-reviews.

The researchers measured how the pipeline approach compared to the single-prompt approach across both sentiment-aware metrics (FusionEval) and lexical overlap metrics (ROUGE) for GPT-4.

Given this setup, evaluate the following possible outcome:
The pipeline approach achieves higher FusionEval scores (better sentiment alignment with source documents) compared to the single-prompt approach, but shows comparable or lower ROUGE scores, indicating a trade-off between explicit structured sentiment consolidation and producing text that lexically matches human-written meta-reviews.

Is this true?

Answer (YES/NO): YES